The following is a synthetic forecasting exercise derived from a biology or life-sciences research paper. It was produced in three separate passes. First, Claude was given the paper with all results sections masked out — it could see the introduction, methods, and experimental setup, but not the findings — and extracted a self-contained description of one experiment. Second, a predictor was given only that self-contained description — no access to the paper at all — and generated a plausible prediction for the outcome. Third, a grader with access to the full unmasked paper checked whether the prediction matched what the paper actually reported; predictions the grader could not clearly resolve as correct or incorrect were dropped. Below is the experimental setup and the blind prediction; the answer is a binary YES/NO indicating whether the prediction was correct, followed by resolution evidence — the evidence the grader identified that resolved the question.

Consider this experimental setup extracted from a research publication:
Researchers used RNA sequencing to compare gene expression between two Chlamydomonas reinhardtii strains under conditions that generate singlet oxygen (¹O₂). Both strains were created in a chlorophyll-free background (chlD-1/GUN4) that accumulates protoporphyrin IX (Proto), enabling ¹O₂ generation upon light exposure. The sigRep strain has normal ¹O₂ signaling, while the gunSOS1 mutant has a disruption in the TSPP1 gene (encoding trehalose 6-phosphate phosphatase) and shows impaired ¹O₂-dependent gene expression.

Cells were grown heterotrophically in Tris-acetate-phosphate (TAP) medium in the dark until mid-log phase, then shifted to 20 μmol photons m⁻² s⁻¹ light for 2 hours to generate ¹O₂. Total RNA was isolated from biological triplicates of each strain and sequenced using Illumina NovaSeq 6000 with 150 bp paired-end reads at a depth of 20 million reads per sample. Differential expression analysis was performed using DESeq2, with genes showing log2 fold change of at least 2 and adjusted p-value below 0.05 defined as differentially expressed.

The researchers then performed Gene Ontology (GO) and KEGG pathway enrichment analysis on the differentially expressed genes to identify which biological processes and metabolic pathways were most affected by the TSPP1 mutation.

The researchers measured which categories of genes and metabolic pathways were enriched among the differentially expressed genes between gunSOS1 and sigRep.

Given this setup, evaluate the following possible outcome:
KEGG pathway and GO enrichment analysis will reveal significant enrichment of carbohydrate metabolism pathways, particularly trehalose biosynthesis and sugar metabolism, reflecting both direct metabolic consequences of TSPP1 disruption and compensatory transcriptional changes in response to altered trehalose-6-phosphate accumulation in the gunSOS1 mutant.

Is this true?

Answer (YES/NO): YES